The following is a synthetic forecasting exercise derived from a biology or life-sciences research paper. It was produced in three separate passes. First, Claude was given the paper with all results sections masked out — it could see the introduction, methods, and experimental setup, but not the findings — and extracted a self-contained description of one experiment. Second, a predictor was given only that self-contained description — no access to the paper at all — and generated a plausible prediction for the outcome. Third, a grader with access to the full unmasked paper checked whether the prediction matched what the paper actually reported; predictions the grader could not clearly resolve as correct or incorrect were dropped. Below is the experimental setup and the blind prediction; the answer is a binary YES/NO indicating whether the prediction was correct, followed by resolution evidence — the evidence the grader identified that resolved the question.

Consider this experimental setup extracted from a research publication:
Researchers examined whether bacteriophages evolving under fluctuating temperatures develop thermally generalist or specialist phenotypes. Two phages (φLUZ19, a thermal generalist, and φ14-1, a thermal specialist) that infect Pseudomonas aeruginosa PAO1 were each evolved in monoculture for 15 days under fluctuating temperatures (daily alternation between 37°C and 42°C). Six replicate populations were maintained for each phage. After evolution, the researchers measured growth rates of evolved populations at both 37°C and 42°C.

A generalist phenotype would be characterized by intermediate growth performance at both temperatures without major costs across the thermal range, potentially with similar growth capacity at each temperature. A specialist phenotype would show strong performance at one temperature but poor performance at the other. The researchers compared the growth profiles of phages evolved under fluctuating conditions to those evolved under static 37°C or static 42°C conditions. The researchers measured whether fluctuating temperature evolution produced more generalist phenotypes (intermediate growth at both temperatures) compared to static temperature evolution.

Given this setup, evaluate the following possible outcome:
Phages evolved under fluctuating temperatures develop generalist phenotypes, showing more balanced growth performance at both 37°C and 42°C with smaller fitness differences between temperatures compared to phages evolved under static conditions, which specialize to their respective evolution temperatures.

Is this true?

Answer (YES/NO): YES